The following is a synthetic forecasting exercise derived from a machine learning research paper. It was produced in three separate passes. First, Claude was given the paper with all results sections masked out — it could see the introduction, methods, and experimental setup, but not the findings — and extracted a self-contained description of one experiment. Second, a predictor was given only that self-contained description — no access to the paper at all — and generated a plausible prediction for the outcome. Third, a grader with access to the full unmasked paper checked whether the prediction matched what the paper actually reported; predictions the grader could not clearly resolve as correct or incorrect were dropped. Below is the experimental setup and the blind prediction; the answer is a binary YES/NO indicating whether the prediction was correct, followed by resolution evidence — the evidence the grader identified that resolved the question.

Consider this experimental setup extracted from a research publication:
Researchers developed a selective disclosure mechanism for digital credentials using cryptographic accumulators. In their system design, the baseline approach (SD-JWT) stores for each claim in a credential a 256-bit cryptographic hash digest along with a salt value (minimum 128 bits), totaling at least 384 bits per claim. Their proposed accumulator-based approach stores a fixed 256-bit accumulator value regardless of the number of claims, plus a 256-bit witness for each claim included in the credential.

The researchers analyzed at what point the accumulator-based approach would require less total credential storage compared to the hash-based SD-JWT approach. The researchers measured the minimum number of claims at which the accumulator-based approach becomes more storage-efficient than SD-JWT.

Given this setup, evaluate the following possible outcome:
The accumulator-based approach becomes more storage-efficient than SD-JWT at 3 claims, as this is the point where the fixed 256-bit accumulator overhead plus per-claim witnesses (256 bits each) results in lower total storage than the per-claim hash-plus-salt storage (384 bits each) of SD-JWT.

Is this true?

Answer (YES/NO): YES